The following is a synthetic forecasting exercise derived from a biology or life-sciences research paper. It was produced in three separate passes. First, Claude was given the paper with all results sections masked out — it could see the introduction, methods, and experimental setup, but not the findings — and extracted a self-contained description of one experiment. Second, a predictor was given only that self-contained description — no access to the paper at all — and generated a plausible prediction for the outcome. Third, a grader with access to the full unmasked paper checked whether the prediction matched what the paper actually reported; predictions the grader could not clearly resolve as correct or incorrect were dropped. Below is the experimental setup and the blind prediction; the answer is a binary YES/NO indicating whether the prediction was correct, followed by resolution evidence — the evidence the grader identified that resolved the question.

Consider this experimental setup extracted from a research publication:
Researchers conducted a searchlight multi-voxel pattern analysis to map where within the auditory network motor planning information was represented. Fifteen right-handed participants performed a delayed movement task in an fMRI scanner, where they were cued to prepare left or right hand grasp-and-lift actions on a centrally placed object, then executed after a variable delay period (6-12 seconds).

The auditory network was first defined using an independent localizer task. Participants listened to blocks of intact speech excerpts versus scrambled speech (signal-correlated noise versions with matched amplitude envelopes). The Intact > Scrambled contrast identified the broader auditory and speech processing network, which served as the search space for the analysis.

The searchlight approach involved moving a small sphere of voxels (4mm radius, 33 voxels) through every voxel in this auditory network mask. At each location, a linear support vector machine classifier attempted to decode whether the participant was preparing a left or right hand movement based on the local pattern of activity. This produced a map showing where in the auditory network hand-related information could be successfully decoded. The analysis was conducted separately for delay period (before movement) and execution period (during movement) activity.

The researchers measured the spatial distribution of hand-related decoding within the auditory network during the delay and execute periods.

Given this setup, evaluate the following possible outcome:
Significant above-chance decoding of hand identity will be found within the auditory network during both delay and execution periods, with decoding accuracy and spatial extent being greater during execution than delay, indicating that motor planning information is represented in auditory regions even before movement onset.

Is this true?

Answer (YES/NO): YES